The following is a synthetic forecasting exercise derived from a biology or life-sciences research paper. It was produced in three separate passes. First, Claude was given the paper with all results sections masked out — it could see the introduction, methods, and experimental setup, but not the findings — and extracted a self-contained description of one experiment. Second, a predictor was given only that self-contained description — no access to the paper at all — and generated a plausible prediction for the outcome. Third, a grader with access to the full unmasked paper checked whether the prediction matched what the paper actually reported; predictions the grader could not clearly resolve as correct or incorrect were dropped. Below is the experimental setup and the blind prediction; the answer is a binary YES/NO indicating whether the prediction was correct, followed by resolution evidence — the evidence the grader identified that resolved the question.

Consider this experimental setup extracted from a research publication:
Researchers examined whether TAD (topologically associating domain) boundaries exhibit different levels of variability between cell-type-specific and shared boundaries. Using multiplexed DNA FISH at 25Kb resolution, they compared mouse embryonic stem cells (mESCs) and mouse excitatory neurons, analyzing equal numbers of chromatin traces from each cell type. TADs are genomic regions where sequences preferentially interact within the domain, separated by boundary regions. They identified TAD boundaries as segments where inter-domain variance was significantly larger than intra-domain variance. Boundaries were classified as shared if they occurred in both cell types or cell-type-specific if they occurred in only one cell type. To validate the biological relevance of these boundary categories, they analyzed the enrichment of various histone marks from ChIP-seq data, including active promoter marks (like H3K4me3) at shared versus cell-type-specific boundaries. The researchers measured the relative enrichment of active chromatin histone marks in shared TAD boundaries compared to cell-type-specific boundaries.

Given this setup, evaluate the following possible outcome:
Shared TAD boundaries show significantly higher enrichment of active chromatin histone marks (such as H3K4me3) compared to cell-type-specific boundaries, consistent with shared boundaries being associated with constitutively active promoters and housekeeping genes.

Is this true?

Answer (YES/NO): NO